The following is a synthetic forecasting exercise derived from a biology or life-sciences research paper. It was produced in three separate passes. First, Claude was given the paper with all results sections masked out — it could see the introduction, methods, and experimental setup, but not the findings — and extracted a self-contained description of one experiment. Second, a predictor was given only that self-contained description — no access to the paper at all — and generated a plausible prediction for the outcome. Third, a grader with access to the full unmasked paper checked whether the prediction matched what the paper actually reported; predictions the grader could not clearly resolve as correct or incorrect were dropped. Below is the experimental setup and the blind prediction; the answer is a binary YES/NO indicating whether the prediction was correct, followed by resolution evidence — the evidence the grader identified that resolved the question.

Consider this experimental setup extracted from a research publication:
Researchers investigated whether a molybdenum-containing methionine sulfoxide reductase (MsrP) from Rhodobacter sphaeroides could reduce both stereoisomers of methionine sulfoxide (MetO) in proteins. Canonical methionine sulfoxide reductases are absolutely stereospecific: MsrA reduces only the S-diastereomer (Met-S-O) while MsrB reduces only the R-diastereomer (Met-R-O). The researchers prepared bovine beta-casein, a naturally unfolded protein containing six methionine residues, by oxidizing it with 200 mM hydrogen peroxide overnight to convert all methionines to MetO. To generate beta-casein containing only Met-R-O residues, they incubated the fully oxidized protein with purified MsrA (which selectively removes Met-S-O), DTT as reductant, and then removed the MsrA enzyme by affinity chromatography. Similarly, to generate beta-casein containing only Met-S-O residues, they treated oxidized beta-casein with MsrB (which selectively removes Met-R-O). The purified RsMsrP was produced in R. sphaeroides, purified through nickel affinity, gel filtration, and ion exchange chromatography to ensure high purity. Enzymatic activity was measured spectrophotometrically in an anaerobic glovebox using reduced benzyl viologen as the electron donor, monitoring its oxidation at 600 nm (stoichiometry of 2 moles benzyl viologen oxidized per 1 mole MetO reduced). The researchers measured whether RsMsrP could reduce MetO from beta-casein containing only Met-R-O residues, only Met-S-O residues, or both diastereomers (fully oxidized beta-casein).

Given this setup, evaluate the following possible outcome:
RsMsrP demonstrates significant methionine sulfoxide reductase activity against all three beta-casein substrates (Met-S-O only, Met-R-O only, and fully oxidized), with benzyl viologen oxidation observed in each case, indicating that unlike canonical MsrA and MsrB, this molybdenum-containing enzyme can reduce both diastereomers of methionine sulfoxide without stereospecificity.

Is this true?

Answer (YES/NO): YES